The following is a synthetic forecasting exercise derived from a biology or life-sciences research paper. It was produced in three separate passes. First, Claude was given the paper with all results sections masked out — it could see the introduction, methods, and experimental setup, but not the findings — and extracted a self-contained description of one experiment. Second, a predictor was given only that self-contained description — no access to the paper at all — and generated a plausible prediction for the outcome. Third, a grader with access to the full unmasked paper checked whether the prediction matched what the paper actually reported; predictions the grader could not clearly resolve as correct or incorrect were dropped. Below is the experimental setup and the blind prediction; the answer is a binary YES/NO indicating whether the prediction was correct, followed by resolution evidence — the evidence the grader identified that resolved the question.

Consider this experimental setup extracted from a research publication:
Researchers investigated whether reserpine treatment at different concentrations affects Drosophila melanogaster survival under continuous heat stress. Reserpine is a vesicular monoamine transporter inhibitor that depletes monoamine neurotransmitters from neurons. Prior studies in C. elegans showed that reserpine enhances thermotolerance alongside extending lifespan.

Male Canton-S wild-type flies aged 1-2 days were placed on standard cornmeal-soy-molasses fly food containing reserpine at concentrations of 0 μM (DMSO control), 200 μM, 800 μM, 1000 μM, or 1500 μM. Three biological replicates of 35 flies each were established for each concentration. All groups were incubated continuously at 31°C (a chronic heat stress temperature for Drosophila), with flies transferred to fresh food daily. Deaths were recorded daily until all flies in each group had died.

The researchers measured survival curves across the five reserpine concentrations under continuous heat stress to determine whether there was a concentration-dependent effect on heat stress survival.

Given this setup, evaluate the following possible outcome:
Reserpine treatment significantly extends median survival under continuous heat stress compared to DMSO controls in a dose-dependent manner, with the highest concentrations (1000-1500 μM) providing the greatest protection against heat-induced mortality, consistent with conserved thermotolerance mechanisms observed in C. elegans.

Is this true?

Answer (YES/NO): NO